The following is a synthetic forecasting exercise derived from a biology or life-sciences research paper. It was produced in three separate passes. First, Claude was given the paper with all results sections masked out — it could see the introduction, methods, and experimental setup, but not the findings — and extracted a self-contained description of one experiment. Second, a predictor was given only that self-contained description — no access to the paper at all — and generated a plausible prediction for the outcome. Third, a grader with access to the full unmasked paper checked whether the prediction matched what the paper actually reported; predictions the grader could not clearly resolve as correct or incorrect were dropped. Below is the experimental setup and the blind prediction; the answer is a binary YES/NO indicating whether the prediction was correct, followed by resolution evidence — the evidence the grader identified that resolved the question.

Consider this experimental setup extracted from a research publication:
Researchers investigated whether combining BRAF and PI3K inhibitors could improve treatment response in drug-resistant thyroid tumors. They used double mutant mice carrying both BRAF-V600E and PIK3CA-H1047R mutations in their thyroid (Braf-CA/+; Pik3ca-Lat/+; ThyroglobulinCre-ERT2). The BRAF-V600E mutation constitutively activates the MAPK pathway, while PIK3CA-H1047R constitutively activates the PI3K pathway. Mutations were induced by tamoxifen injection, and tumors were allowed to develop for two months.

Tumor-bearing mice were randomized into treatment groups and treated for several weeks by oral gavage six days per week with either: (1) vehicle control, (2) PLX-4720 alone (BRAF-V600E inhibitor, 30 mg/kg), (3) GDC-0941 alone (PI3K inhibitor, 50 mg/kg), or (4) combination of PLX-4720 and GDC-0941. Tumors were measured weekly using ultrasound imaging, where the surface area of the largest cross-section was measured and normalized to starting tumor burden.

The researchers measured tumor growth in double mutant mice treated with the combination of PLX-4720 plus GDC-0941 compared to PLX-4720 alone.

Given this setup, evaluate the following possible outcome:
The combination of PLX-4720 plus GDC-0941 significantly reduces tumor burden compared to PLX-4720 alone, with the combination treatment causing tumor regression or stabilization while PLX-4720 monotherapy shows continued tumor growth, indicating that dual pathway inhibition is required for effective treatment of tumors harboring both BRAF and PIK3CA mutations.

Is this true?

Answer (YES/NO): YES